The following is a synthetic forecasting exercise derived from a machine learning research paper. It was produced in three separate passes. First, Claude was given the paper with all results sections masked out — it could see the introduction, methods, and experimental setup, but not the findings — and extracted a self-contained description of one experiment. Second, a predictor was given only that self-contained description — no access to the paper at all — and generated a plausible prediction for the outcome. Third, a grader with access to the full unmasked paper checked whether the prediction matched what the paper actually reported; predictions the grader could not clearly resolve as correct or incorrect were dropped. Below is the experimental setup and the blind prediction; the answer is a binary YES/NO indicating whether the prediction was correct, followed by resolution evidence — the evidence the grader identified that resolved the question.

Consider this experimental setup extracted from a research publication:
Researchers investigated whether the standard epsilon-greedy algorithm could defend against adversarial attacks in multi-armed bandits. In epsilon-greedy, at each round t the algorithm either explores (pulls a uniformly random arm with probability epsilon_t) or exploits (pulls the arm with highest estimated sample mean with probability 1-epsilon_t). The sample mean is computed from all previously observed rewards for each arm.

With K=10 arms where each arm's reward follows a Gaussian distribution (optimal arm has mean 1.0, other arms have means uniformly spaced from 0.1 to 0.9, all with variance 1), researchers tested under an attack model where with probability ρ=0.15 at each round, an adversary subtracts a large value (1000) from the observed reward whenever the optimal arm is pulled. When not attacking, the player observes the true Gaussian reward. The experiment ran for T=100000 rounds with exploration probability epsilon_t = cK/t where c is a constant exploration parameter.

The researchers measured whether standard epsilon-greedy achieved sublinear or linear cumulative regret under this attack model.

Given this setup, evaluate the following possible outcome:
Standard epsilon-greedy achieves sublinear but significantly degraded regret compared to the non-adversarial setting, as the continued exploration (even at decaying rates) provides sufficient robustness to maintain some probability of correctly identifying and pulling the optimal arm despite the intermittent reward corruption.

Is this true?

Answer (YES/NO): NO